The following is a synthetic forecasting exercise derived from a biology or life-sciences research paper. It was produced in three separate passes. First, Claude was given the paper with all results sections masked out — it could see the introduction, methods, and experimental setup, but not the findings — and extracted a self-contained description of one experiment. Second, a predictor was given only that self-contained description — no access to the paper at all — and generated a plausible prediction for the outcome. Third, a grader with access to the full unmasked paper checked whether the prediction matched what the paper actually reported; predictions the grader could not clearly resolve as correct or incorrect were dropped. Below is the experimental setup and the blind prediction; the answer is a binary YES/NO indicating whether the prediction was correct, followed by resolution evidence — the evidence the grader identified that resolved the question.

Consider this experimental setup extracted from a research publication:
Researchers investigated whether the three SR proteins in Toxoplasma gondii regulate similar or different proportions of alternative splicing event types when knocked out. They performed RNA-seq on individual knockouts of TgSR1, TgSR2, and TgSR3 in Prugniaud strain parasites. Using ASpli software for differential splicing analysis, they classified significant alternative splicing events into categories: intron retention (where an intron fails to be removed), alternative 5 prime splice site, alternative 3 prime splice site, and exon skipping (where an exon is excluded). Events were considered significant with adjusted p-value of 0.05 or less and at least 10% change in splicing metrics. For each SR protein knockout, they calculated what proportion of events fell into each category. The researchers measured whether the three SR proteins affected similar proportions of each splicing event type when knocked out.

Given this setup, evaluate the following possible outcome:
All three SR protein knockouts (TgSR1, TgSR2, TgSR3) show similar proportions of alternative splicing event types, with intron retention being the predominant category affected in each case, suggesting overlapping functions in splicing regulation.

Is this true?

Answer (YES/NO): YES